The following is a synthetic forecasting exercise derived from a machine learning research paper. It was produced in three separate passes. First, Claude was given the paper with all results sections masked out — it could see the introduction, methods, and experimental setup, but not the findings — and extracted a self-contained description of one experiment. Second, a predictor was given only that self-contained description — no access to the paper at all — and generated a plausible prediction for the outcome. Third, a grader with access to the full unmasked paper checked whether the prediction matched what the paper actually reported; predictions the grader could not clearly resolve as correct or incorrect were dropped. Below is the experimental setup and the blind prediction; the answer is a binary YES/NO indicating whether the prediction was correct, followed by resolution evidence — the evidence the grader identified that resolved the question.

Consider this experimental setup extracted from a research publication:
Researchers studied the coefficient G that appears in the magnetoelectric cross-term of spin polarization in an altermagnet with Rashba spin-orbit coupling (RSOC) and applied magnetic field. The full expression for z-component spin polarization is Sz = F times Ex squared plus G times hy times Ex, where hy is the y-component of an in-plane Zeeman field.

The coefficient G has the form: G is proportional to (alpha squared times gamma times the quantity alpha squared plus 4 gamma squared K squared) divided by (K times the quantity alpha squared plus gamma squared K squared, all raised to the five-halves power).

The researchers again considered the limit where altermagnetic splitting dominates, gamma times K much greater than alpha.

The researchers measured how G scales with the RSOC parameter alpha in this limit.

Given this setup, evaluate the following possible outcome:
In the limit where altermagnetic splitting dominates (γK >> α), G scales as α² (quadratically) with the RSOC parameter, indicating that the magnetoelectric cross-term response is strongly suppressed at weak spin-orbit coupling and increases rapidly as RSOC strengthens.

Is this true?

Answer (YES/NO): YES